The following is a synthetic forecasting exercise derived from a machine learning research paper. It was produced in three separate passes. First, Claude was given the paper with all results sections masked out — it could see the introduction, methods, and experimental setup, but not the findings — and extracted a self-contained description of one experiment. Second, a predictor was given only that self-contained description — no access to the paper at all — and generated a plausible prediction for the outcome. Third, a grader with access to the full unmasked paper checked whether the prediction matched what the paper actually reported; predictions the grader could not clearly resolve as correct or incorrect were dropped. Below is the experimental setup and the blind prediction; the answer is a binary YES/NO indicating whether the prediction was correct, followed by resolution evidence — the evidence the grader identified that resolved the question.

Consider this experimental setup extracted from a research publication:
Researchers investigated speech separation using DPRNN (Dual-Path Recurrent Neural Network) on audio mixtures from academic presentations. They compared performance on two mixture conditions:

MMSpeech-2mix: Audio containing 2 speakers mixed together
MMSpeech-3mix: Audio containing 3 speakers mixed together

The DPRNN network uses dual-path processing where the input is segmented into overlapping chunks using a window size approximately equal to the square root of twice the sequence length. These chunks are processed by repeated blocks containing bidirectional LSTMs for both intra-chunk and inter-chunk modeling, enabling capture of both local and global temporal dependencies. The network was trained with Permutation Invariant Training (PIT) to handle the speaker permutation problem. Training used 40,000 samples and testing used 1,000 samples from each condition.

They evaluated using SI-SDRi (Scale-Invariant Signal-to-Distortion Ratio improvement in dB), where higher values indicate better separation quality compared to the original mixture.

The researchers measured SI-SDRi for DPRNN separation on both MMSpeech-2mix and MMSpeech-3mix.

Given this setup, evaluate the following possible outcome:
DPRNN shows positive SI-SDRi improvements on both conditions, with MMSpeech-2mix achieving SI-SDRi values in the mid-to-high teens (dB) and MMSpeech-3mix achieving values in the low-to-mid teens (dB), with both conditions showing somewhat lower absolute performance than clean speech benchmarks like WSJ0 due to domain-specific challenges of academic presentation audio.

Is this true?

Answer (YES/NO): NO